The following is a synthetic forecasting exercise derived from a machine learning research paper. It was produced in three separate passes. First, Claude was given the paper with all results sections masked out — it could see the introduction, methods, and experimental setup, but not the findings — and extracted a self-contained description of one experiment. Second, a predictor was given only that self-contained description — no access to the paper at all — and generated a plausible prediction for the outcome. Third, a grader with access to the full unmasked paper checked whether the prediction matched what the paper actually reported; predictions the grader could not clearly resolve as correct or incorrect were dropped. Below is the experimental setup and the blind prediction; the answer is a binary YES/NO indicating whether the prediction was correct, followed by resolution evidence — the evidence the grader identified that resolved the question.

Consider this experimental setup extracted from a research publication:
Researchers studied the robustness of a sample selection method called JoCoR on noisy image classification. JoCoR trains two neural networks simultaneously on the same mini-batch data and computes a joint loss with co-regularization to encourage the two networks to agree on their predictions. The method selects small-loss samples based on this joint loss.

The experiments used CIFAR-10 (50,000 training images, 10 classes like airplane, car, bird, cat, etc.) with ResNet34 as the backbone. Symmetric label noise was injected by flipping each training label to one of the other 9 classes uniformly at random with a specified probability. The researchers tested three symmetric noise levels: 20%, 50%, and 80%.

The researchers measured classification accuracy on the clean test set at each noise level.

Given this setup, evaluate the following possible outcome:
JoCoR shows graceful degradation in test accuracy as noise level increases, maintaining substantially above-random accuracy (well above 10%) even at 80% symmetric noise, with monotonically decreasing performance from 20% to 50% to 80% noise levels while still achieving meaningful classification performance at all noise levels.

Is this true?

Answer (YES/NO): NO